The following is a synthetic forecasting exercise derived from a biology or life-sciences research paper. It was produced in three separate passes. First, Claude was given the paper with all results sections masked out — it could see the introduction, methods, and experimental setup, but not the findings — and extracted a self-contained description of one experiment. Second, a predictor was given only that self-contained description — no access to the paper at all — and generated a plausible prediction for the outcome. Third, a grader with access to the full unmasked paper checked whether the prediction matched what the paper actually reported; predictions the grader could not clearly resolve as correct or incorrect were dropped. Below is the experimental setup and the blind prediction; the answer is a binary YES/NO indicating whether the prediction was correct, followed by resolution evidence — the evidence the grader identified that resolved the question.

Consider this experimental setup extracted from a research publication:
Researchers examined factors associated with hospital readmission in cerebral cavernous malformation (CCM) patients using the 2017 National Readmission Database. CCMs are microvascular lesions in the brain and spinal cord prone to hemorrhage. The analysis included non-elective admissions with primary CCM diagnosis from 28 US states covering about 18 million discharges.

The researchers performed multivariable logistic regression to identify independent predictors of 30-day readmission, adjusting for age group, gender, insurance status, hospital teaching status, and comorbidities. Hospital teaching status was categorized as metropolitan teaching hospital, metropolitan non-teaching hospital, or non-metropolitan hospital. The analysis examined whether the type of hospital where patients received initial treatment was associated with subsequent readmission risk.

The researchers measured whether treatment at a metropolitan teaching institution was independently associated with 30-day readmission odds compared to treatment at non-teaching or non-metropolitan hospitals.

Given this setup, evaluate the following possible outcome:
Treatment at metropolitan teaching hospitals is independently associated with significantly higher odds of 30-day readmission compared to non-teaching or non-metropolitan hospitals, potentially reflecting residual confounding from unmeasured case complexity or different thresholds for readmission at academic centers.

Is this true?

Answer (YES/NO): NO